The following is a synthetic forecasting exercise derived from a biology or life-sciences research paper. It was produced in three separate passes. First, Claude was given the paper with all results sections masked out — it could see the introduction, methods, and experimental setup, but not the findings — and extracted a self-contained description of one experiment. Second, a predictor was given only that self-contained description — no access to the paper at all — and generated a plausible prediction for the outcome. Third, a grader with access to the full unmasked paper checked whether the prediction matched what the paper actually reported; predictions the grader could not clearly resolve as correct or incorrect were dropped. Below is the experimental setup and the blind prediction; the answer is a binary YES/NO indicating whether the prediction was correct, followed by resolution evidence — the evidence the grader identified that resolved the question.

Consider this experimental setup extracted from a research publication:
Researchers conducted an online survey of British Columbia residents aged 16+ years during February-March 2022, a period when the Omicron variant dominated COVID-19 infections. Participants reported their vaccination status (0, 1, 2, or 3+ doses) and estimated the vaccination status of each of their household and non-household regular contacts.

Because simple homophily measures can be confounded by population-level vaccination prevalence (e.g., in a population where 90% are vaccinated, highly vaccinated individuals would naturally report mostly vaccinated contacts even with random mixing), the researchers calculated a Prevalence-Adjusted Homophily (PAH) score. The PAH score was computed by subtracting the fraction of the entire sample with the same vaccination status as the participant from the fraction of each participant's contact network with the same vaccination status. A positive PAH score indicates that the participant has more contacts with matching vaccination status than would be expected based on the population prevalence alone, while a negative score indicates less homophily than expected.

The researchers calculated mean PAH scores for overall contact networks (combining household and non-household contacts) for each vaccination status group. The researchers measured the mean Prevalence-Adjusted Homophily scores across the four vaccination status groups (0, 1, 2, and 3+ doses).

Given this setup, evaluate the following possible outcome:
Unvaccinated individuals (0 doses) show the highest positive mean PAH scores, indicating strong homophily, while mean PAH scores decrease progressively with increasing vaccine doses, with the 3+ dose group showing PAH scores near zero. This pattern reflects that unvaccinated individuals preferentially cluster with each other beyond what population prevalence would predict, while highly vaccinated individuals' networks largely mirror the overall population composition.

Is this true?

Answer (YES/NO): NO